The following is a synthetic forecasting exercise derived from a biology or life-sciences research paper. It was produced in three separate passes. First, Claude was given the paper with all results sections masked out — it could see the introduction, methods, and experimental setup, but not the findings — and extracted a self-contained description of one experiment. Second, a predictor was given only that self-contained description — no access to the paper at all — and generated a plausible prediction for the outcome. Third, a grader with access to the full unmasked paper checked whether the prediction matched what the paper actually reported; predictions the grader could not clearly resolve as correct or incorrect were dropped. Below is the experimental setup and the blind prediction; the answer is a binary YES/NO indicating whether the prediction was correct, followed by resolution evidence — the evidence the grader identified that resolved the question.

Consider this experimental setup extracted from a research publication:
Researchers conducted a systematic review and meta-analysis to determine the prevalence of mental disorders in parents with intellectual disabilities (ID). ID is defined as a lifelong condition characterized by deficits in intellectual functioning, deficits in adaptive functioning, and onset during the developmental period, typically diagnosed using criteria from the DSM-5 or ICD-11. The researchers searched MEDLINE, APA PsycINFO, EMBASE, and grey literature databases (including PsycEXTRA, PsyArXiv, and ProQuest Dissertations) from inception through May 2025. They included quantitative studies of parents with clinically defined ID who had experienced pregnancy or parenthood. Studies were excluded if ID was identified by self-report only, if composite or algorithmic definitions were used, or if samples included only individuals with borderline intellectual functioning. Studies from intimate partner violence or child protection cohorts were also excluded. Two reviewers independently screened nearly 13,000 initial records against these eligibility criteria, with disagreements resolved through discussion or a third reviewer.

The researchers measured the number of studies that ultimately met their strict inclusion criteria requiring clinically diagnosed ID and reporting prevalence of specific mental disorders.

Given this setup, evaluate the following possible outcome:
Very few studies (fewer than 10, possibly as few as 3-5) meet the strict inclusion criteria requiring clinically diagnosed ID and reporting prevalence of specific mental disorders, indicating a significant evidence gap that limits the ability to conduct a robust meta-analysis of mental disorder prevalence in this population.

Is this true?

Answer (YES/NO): NO